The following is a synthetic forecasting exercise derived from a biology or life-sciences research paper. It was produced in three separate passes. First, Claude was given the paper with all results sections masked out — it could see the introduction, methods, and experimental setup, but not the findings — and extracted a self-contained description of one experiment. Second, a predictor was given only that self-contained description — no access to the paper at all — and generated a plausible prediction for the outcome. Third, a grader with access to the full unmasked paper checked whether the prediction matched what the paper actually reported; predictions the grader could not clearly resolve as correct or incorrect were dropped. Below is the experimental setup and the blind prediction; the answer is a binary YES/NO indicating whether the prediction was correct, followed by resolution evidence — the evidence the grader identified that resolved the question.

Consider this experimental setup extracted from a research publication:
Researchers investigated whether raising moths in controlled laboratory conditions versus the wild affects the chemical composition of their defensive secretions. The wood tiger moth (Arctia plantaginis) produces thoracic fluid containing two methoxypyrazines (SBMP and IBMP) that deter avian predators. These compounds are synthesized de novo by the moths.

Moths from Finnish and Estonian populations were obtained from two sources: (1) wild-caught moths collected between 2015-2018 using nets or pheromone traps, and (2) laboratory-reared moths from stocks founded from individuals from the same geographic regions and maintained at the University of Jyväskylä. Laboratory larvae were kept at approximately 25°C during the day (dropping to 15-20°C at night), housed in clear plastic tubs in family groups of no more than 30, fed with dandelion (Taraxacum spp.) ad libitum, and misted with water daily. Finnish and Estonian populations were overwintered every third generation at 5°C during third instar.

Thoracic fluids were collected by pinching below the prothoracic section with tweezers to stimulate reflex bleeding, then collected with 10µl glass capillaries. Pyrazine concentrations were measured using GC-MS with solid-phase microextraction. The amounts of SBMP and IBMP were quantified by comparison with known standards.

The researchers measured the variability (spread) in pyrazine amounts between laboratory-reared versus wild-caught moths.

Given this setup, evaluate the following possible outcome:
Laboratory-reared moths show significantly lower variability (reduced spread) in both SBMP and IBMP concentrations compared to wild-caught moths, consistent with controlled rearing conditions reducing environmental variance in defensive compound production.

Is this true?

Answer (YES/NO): NO